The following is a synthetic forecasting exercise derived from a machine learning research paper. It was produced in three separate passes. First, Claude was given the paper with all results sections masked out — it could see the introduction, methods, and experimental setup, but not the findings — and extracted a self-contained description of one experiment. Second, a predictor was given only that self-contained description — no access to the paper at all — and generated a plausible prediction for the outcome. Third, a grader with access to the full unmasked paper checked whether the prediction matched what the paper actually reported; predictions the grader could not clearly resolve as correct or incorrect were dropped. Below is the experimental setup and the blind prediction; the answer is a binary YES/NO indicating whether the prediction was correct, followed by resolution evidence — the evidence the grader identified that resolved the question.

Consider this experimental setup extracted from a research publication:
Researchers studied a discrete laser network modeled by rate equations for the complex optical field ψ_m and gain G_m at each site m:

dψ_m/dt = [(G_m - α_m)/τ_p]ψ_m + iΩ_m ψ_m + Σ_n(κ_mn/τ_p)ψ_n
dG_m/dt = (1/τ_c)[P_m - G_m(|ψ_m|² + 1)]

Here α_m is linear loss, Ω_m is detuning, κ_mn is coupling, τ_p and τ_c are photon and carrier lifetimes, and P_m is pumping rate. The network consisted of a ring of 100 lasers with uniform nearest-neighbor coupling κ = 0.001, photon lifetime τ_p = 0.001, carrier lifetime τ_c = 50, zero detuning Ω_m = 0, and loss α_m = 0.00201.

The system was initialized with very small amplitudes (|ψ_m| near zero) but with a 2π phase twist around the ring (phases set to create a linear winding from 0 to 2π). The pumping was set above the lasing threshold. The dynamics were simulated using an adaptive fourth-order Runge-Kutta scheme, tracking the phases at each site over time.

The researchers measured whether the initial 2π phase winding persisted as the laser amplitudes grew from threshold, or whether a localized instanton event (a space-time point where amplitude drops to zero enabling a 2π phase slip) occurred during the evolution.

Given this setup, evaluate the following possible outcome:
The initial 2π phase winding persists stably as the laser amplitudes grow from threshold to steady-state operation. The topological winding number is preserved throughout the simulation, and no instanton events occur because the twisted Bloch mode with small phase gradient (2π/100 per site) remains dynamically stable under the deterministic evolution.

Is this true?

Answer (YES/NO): NO